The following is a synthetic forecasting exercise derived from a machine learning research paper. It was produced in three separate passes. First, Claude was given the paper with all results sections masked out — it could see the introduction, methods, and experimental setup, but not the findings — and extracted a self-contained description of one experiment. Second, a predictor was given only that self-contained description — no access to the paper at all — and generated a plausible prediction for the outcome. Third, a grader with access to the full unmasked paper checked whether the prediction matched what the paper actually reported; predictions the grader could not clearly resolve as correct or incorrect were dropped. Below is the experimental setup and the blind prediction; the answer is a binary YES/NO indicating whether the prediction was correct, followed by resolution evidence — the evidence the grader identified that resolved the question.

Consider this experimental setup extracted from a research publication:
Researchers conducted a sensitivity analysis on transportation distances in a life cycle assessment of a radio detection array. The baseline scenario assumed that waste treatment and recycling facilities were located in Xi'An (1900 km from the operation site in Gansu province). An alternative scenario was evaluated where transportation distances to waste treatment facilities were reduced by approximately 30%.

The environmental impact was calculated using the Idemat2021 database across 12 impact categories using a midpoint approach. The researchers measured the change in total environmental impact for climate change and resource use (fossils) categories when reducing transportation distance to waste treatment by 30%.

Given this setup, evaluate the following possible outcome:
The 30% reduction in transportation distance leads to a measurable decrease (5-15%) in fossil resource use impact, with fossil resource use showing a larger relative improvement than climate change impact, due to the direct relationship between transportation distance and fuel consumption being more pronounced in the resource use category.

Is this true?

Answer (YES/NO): NO